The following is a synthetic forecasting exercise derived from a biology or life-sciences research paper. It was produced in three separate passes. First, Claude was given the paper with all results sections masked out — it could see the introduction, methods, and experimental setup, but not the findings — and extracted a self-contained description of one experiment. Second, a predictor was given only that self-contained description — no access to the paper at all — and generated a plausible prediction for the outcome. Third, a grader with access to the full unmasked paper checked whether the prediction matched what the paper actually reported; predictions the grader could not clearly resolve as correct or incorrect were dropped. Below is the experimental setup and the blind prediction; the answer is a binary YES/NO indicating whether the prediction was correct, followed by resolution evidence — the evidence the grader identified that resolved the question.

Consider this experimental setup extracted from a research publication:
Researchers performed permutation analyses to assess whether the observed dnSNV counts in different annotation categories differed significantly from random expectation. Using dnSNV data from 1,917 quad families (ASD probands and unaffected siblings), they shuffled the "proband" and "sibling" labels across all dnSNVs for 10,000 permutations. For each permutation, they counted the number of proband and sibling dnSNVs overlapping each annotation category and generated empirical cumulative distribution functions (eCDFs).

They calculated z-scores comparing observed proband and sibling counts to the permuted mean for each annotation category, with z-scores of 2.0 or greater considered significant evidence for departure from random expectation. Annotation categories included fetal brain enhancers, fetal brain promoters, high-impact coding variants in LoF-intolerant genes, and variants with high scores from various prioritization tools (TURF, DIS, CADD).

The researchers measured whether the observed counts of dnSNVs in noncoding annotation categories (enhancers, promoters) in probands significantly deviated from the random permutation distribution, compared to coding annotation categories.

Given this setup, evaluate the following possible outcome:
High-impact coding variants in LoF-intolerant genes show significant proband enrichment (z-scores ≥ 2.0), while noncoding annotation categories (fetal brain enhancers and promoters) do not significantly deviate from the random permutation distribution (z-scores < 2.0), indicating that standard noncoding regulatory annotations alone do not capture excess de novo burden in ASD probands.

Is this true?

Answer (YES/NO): NO